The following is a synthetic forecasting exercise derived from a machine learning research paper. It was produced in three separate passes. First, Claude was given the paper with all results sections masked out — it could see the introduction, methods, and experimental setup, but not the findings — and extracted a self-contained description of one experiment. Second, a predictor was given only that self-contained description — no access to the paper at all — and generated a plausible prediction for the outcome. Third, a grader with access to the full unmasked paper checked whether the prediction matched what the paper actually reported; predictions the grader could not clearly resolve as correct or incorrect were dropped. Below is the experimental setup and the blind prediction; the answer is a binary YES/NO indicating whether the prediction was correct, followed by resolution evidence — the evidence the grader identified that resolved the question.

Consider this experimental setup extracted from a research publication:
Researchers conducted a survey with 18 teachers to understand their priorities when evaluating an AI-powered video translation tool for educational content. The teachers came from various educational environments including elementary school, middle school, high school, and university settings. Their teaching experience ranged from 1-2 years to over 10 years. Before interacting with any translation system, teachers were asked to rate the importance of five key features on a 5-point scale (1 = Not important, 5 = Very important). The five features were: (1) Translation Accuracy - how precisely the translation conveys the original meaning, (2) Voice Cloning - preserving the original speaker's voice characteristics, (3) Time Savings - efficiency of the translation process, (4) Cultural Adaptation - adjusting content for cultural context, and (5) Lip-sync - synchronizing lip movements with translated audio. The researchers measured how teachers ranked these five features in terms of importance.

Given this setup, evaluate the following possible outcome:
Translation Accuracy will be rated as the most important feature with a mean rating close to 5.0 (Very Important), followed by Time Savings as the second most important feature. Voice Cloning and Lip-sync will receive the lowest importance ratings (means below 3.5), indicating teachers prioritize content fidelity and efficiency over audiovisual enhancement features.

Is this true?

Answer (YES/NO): NO